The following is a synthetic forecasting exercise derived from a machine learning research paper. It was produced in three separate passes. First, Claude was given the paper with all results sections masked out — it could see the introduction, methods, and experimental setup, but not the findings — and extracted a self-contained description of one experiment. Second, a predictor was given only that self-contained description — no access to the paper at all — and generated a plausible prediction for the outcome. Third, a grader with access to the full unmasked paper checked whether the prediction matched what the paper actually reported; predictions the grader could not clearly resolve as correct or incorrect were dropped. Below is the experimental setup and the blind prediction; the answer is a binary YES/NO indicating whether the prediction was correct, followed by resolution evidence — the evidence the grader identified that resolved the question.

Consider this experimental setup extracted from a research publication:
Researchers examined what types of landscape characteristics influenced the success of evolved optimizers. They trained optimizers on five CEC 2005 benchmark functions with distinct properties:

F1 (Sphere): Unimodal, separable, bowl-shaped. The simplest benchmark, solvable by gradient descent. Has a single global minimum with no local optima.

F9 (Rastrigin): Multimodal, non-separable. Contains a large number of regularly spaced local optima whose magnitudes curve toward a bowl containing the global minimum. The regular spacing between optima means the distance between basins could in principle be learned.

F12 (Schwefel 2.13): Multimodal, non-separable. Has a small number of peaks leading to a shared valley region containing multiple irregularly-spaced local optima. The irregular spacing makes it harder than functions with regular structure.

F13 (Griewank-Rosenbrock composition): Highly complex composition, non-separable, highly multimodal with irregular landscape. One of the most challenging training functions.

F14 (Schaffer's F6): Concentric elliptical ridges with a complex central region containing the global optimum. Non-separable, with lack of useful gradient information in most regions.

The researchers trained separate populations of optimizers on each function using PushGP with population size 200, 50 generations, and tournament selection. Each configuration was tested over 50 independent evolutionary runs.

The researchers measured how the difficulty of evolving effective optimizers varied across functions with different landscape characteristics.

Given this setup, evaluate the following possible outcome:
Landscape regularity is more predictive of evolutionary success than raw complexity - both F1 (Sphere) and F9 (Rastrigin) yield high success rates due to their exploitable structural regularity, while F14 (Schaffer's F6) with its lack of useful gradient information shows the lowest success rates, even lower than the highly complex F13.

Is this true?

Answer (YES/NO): NO